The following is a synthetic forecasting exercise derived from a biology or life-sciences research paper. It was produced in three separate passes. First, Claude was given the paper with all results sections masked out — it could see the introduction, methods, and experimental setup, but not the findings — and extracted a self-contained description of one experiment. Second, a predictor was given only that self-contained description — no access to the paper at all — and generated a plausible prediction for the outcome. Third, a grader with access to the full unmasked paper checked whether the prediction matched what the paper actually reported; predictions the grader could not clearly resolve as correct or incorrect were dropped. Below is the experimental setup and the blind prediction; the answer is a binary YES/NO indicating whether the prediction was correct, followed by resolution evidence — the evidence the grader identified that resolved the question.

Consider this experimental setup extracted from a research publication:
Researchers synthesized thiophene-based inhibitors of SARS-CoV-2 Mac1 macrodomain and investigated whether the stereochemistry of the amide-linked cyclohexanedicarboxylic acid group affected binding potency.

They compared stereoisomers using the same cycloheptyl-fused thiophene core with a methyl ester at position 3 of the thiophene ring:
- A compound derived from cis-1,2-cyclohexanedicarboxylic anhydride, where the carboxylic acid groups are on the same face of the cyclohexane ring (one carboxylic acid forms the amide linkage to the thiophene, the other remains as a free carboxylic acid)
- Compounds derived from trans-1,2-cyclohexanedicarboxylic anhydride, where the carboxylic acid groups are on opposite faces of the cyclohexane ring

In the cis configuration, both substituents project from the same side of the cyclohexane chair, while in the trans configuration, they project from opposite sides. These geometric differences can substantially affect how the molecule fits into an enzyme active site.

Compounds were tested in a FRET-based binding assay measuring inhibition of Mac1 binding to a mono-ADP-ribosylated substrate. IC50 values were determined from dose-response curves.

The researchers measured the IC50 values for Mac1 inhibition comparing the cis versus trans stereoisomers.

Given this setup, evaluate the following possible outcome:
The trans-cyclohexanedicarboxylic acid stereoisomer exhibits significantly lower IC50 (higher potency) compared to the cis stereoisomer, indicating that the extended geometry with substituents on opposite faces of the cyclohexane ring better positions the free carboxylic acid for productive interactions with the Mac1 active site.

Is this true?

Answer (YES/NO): YES